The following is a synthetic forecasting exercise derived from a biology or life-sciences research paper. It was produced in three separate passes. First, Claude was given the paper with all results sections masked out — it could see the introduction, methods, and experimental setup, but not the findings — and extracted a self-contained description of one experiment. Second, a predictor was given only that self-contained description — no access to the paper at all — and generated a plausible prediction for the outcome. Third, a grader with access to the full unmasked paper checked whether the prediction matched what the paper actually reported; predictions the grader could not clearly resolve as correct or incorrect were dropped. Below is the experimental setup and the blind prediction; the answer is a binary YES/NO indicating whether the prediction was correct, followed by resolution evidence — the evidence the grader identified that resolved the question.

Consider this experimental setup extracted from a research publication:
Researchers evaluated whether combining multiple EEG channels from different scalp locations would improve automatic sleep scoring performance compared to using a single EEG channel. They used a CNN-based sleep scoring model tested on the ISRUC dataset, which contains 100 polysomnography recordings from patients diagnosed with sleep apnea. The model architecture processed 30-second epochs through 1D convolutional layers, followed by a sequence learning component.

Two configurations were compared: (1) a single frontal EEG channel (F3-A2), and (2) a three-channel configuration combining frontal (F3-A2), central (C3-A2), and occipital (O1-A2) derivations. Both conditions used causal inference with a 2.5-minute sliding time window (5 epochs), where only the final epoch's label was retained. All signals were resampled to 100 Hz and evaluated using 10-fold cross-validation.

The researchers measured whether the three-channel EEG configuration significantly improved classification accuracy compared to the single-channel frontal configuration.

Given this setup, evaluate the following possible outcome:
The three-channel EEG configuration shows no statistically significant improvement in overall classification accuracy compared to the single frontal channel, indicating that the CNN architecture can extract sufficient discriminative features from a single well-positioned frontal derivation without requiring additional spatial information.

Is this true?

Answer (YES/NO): YES